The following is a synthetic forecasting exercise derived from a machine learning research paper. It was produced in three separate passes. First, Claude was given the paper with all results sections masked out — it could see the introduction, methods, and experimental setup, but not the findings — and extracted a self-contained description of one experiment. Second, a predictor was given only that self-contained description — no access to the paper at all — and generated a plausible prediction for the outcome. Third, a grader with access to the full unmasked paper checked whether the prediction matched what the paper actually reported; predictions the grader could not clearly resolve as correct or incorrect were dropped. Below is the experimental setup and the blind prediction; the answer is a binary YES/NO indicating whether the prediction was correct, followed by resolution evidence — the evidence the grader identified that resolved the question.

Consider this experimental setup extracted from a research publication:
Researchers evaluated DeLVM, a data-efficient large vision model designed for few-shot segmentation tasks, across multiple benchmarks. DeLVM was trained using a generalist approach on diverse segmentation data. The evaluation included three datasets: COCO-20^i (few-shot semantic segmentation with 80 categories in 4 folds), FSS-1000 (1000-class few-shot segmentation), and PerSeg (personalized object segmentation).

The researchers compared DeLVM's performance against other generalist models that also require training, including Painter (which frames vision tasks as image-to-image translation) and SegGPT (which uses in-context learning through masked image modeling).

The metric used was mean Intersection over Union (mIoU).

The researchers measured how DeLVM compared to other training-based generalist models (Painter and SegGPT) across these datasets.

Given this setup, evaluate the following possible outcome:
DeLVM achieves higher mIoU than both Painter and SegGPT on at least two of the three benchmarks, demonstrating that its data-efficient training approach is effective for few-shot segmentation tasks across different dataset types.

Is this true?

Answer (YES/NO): NO